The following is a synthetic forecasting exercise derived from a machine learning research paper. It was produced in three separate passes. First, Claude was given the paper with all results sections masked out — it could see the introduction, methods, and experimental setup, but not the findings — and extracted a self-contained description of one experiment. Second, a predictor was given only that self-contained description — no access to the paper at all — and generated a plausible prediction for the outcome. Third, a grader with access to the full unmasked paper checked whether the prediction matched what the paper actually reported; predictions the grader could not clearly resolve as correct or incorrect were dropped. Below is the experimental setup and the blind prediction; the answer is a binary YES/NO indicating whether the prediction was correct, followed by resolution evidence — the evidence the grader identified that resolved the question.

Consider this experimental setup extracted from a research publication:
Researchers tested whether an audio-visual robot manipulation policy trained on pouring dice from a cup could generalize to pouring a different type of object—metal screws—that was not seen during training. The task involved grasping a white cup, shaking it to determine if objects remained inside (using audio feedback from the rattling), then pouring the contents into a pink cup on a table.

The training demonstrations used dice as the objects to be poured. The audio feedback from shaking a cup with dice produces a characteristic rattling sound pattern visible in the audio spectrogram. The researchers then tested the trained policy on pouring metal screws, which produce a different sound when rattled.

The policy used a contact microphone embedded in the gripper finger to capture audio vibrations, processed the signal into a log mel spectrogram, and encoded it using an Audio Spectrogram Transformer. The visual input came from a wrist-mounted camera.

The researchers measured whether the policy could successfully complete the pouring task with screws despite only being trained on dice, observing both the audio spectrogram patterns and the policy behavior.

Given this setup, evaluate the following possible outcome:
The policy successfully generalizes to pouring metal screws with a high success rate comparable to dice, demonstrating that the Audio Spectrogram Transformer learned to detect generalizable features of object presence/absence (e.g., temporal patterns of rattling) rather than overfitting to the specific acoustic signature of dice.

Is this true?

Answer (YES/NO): NO